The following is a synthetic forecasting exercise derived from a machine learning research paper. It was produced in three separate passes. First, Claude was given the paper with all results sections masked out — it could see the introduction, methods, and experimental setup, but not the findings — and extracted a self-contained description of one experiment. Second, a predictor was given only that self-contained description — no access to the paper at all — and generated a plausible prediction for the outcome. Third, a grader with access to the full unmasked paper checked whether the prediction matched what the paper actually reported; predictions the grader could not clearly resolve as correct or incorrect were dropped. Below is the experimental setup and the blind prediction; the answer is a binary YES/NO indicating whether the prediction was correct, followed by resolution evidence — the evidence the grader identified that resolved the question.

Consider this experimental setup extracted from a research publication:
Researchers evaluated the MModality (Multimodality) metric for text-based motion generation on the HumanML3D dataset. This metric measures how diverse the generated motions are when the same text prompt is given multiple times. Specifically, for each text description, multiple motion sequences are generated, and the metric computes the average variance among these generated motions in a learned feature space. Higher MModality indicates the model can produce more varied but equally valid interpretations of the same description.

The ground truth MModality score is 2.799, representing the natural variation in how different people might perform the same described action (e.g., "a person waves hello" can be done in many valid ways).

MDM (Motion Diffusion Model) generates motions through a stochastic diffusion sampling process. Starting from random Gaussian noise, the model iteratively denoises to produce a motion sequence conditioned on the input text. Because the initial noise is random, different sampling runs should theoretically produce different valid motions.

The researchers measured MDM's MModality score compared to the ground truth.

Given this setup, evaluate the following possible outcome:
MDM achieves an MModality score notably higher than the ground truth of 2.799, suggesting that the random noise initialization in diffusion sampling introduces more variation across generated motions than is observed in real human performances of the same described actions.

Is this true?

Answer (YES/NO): NO